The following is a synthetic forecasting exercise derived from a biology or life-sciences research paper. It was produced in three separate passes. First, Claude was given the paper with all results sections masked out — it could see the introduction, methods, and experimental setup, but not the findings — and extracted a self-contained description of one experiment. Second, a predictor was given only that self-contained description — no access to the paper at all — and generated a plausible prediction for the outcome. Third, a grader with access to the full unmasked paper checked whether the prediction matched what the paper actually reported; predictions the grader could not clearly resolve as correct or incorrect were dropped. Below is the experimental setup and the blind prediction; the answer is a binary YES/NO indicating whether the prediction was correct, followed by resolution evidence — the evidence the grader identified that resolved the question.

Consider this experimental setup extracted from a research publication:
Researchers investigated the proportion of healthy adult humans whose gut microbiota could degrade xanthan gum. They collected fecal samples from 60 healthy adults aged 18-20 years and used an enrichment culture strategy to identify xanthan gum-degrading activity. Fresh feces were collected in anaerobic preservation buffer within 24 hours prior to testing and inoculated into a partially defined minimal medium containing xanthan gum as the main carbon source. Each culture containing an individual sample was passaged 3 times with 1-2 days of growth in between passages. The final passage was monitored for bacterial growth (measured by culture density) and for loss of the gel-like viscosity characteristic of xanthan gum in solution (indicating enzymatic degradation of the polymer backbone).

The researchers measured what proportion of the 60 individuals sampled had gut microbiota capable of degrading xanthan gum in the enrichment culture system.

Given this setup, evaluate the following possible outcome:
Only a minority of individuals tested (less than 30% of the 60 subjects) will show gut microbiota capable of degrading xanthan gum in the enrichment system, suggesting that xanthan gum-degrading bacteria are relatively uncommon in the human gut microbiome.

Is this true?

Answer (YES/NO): NO